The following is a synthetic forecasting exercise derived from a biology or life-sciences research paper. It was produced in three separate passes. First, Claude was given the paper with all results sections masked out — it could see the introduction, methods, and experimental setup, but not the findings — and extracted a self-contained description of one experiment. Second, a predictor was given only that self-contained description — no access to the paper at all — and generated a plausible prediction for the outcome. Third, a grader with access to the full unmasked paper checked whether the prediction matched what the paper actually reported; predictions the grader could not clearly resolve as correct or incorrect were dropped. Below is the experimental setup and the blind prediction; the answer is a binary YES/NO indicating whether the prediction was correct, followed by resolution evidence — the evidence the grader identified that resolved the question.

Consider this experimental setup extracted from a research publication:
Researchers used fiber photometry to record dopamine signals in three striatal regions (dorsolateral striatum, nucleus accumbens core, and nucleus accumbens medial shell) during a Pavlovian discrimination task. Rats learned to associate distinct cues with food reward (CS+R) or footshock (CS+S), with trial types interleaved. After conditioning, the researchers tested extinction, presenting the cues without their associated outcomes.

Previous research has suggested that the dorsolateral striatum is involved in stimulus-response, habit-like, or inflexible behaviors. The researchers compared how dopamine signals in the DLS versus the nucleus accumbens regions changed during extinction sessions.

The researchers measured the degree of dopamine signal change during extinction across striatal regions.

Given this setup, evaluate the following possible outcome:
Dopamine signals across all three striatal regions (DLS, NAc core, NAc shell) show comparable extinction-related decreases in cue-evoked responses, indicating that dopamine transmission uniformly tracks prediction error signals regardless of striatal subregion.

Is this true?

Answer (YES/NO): NO